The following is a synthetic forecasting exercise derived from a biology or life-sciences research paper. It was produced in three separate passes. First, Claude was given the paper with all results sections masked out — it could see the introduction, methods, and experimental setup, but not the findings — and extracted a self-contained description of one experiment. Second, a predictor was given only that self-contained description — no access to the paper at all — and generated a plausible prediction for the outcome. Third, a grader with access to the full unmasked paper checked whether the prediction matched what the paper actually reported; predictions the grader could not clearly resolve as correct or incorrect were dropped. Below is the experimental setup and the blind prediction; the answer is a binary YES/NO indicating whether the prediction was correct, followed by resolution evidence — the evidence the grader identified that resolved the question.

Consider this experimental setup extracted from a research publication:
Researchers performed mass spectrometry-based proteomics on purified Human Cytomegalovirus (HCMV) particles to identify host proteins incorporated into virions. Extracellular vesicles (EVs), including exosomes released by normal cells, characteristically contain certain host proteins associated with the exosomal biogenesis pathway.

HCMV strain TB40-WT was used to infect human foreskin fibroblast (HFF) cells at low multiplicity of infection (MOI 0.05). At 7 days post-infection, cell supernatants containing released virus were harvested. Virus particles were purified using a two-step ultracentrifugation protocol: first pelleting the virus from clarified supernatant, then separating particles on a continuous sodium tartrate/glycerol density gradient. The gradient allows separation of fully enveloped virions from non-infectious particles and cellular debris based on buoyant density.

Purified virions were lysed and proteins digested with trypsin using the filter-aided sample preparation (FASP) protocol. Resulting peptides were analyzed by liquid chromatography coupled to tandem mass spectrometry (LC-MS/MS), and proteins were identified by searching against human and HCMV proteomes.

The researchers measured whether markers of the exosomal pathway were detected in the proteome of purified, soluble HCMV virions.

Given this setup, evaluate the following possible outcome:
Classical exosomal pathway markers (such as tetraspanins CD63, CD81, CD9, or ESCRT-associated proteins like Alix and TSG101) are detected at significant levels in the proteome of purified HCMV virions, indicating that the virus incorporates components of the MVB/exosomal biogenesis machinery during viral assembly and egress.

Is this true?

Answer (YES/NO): NO